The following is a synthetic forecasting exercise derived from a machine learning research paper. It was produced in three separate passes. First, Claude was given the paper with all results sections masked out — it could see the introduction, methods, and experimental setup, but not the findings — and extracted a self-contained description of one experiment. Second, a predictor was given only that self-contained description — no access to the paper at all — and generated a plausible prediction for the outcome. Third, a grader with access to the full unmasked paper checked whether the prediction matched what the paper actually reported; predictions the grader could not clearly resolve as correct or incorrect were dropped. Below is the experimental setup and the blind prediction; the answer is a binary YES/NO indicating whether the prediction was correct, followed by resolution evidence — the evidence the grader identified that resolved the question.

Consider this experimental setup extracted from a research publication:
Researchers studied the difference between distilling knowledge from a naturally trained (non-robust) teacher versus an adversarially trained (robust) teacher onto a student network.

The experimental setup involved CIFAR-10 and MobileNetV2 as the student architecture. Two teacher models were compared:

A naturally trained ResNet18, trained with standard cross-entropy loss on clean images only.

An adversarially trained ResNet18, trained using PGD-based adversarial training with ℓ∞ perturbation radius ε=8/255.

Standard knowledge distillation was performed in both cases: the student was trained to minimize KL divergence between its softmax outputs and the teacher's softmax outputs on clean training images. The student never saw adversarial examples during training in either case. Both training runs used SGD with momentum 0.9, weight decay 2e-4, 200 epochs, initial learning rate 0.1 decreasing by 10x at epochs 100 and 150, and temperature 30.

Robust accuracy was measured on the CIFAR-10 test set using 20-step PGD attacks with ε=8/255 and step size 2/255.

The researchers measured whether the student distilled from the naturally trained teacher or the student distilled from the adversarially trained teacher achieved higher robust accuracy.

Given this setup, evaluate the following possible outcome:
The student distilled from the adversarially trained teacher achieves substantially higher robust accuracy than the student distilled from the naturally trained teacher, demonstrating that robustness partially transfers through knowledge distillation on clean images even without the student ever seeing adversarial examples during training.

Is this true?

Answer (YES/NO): YES